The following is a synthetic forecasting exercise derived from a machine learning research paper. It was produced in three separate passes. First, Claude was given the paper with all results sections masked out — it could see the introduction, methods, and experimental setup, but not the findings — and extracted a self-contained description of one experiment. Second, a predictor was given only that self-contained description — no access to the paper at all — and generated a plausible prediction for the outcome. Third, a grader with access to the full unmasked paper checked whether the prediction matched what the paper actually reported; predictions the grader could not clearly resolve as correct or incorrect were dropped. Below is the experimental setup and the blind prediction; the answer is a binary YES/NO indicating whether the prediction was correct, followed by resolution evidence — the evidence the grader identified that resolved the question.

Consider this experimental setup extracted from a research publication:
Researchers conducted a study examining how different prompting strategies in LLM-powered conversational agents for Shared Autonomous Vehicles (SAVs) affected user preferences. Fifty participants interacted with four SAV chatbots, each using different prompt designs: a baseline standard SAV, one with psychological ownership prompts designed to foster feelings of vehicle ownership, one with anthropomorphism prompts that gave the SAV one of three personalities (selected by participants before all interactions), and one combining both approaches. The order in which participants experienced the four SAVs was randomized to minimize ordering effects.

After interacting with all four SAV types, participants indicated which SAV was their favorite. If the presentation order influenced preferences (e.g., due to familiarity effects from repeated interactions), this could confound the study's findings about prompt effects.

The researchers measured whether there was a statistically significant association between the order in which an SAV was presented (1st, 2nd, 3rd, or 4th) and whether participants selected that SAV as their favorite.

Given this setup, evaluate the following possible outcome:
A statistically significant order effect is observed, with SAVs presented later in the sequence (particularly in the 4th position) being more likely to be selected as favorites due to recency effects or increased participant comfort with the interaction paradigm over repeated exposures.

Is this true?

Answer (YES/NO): NO